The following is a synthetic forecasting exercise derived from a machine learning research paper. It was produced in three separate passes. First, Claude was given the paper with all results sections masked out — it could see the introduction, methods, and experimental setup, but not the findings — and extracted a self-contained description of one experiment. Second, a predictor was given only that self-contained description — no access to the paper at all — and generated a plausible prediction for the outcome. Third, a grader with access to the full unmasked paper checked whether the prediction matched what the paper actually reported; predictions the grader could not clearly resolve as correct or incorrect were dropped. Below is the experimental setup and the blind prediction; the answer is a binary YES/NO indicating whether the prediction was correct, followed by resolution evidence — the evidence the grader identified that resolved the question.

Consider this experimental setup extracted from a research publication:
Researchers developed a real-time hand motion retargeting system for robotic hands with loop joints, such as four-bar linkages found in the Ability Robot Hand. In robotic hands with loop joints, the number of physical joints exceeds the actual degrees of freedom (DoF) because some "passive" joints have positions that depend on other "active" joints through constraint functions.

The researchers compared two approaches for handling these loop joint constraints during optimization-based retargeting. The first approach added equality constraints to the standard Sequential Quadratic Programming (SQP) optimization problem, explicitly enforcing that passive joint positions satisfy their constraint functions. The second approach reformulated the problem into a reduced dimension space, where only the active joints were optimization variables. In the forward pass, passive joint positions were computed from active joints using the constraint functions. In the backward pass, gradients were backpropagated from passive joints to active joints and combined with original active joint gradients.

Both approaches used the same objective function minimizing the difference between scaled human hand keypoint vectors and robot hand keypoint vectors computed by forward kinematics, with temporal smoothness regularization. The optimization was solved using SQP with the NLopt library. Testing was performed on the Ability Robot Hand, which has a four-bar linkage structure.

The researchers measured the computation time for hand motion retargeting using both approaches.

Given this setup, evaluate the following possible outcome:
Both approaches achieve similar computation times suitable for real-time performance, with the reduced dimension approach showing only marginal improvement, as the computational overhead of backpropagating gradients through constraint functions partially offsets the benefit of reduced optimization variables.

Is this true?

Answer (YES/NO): NO